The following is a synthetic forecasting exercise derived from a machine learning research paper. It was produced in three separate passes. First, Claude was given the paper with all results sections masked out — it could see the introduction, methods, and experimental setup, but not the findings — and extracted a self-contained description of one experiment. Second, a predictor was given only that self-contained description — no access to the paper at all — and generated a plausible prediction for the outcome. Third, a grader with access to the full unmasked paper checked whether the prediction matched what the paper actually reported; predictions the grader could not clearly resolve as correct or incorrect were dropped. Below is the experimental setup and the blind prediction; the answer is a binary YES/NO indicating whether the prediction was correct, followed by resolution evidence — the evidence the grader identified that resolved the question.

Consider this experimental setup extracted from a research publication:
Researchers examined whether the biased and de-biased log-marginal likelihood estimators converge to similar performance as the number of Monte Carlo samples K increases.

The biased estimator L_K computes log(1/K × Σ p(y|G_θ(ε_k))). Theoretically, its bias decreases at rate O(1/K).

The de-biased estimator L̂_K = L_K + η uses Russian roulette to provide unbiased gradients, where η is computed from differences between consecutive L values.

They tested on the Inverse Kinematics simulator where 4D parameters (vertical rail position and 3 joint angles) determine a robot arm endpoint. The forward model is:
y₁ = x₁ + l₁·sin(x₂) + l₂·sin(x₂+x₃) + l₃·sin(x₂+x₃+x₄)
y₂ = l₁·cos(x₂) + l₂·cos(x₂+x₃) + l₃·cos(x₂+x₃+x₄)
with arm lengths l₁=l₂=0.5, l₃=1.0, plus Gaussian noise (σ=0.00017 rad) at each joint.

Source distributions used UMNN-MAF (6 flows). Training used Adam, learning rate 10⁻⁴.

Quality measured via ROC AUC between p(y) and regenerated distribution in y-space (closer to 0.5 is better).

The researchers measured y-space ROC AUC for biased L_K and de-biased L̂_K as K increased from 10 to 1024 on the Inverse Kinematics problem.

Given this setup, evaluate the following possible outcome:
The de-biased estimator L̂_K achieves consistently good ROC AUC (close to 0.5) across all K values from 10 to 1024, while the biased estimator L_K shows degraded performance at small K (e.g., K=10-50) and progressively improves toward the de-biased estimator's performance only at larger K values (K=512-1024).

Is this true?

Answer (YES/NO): NO